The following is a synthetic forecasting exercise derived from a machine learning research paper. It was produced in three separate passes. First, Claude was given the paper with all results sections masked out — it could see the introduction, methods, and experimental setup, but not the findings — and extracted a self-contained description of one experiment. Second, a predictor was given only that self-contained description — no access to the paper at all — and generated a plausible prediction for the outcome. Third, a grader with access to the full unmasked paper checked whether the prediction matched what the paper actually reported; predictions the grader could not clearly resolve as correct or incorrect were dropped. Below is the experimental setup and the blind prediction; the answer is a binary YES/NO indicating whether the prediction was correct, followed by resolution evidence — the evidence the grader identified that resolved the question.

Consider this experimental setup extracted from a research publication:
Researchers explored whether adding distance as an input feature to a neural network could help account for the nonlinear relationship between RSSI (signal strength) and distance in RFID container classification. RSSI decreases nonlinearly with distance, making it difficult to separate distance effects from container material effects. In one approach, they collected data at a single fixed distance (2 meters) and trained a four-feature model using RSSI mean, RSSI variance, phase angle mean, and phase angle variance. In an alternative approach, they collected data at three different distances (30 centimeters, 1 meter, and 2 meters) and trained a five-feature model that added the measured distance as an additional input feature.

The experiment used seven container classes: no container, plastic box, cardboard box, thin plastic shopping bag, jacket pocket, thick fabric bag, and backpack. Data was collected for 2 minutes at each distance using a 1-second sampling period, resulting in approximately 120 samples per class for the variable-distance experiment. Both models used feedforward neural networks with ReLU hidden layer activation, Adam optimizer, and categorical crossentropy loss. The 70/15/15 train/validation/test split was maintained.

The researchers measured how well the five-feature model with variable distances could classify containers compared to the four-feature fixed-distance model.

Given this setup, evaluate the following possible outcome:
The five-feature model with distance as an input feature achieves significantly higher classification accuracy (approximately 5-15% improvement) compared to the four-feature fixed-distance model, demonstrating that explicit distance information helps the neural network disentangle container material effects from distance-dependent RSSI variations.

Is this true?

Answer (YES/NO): NO